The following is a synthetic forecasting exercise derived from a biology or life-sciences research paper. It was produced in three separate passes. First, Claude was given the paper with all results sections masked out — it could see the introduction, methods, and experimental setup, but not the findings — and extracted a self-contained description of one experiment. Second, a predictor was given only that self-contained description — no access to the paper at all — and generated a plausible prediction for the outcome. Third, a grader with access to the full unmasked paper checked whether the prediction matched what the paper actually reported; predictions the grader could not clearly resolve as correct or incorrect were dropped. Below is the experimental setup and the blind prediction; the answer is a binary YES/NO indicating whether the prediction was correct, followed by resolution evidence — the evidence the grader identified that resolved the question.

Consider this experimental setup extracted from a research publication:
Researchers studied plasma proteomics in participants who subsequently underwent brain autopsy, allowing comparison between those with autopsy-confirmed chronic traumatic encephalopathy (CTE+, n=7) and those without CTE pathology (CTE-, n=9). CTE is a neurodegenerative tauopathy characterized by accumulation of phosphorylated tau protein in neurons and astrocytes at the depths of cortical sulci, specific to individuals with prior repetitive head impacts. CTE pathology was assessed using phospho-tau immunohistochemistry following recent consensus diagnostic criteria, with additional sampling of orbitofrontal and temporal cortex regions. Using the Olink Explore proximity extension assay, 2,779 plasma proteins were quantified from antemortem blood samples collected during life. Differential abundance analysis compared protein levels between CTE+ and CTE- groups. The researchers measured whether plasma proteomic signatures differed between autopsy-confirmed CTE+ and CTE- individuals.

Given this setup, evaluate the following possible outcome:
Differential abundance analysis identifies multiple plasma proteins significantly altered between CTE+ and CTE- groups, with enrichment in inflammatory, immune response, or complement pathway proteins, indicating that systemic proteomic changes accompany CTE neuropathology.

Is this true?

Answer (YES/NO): YES